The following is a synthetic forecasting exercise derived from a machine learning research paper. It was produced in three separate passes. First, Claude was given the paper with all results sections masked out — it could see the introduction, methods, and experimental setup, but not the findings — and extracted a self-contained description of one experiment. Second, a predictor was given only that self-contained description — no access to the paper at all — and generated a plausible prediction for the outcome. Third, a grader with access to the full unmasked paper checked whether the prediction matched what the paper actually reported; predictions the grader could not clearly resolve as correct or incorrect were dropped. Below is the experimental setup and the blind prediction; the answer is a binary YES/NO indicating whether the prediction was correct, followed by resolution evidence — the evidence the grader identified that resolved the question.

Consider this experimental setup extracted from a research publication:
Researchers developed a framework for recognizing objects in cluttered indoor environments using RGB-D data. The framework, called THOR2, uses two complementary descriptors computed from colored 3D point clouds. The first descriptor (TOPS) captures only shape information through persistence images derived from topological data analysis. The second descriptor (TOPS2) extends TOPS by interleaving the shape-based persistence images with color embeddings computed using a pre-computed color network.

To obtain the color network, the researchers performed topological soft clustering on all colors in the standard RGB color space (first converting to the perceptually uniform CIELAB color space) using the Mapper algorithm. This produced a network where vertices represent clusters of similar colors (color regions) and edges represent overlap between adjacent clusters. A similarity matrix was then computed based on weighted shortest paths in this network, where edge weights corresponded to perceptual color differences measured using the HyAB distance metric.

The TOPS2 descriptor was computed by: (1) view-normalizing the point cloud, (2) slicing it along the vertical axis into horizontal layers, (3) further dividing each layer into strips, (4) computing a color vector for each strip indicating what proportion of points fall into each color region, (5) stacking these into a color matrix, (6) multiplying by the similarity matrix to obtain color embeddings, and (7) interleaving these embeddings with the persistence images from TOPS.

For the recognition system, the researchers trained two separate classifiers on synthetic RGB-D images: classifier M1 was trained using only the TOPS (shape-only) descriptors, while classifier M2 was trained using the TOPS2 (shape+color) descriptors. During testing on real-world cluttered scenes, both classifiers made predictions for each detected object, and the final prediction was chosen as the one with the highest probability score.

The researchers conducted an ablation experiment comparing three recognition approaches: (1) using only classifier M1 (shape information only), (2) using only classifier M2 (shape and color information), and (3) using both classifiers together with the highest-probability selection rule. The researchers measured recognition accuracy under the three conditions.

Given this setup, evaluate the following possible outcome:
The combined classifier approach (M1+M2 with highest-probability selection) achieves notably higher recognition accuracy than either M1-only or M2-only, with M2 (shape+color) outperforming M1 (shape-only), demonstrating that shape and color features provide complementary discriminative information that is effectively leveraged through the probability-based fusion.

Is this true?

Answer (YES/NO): NO